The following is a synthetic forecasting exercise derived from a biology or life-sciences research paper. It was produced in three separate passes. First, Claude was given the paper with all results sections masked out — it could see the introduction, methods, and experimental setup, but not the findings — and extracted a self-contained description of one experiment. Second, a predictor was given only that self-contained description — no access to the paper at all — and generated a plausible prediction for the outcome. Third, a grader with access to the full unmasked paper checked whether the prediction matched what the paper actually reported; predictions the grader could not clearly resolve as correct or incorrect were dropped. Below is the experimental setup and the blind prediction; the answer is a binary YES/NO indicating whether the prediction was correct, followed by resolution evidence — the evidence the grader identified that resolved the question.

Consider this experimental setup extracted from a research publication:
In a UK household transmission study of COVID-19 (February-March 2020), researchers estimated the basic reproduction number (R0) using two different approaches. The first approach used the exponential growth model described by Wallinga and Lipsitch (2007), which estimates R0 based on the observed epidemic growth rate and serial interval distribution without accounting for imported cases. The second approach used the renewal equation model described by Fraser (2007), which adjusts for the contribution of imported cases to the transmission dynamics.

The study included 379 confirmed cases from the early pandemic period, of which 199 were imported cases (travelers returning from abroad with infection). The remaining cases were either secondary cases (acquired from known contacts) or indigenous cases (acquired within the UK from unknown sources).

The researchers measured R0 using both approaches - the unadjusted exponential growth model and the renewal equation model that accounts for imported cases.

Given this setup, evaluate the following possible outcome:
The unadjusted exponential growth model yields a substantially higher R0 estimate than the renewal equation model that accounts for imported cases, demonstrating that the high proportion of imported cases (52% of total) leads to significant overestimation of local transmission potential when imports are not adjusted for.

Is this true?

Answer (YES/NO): YES